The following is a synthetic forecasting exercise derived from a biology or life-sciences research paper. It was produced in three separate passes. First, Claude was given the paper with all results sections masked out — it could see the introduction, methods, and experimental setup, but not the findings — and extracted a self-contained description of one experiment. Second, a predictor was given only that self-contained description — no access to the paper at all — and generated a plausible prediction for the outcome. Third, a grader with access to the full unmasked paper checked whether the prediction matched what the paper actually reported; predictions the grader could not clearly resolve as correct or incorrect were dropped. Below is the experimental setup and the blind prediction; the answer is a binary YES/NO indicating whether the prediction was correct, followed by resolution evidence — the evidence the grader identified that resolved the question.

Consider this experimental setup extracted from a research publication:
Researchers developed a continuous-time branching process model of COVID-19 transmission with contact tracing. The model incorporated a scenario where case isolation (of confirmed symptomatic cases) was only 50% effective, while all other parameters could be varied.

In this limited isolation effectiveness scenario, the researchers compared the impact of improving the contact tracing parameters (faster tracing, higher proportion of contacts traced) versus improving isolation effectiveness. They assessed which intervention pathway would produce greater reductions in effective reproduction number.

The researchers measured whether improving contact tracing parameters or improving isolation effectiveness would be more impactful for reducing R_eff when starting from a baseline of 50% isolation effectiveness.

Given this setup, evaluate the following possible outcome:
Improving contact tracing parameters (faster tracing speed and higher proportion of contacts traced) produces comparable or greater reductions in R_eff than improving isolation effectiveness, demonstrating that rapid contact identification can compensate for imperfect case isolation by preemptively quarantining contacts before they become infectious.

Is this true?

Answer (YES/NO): NO